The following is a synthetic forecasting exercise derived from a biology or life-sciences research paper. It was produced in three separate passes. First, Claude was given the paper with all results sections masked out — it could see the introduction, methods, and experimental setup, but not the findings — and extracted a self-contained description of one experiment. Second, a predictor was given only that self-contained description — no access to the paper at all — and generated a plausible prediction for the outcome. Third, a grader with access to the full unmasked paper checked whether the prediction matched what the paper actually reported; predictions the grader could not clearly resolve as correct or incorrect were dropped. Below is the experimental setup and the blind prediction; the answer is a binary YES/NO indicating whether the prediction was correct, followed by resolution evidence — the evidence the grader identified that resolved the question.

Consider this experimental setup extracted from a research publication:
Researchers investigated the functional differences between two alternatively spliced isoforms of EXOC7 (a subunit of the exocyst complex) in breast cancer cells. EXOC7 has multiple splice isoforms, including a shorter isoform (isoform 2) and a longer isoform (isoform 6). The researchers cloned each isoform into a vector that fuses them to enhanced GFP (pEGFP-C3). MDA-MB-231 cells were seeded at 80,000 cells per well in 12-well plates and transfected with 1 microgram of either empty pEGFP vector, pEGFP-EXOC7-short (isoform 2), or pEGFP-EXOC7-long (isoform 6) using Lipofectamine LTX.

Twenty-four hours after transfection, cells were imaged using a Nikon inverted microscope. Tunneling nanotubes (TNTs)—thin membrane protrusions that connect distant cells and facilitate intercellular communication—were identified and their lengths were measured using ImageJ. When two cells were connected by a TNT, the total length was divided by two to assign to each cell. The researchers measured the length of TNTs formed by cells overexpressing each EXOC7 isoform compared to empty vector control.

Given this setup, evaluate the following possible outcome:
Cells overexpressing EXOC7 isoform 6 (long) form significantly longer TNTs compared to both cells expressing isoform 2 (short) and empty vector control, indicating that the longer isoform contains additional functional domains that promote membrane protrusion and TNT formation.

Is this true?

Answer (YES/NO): YES